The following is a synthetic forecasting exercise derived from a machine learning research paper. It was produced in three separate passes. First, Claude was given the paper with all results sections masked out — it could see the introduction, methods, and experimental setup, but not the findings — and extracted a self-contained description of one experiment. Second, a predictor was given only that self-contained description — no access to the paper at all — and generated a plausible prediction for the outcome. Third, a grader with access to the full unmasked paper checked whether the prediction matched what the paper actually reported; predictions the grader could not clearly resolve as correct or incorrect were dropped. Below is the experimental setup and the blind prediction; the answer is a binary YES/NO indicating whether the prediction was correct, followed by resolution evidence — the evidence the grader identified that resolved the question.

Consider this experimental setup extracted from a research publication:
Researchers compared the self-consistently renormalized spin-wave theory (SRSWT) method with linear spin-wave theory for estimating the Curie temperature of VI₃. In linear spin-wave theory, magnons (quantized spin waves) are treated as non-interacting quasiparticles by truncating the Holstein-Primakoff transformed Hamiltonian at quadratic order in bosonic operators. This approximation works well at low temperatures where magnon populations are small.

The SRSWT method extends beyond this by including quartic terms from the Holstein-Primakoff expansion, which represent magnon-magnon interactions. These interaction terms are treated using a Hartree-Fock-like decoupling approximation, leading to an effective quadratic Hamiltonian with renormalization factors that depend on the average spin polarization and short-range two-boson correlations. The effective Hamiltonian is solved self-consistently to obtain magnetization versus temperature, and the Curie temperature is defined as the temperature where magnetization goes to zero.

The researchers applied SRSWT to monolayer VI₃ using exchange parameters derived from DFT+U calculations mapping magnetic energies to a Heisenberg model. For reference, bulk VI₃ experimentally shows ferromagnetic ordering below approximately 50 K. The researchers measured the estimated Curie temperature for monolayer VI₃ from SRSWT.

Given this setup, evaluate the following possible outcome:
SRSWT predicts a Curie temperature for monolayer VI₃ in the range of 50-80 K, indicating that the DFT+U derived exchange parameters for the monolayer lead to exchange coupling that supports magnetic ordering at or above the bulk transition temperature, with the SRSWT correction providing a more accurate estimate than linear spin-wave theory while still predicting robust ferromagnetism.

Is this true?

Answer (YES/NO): NO